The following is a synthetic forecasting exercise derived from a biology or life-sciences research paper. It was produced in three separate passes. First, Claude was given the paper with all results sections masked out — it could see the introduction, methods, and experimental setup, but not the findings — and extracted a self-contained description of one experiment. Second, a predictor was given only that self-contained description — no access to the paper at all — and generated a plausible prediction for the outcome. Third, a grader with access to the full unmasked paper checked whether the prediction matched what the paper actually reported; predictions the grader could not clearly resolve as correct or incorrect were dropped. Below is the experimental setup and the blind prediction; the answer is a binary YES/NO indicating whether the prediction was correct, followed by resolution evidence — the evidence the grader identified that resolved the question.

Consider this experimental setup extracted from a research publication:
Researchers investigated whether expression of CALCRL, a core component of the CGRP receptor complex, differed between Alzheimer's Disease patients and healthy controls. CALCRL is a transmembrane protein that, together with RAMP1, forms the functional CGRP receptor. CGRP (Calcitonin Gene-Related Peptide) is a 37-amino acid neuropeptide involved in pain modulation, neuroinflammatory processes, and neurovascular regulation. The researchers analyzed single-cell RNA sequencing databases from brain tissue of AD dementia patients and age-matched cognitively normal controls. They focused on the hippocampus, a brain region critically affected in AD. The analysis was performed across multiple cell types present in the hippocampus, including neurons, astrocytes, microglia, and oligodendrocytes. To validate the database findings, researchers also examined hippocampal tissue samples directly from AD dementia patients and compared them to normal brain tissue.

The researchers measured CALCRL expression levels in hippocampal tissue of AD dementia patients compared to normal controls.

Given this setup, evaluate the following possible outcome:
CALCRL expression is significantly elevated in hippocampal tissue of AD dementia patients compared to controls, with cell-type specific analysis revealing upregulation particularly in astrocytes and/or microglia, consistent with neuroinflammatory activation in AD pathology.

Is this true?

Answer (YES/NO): NO